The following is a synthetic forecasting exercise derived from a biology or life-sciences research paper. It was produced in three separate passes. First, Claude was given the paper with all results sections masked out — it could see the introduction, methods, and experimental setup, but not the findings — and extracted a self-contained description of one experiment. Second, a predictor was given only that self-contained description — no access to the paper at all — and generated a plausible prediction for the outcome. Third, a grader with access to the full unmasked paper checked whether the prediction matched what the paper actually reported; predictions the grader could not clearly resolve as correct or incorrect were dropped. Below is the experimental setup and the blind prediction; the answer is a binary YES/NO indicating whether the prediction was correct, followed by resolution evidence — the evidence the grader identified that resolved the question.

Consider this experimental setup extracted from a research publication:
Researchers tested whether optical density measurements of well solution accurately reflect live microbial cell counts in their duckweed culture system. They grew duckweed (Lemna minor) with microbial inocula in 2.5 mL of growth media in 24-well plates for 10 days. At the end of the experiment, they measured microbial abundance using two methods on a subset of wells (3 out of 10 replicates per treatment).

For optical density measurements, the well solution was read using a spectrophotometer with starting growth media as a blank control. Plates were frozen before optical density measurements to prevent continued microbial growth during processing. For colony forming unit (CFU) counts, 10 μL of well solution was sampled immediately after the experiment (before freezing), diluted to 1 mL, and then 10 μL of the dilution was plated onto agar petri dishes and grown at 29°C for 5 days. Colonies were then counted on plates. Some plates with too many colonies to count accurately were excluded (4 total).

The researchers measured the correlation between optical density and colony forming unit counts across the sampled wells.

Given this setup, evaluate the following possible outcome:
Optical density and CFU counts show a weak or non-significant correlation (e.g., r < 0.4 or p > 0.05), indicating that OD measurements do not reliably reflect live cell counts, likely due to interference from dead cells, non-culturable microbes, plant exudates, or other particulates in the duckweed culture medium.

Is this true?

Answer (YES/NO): YES